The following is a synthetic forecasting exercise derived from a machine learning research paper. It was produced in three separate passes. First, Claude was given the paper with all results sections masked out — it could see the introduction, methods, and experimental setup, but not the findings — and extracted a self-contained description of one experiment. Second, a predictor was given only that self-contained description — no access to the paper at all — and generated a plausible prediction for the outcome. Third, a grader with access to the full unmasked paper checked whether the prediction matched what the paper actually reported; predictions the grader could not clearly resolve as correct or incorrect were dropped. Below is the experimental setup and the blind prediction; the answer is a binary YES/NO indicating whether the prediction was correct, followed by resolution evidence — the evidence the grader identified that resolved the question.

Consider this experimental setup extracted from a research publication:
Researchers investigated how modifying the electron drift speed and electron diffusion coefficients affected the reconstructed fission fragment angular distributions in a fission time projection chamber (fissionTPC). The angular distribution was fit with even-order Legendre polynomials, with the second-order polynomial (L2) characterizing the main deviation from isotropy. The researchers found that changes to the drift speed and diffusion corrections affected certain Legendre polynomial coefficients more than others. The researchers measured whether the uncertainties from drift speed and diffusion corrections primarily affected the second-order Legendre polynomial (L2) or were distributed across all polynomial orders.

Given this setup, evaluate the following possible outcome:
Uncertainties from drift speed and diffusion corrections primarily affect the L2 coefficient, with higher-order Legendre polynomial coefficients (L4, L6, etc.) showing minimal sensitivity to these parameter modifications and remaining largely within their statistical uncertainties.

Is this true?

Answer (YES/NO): YES